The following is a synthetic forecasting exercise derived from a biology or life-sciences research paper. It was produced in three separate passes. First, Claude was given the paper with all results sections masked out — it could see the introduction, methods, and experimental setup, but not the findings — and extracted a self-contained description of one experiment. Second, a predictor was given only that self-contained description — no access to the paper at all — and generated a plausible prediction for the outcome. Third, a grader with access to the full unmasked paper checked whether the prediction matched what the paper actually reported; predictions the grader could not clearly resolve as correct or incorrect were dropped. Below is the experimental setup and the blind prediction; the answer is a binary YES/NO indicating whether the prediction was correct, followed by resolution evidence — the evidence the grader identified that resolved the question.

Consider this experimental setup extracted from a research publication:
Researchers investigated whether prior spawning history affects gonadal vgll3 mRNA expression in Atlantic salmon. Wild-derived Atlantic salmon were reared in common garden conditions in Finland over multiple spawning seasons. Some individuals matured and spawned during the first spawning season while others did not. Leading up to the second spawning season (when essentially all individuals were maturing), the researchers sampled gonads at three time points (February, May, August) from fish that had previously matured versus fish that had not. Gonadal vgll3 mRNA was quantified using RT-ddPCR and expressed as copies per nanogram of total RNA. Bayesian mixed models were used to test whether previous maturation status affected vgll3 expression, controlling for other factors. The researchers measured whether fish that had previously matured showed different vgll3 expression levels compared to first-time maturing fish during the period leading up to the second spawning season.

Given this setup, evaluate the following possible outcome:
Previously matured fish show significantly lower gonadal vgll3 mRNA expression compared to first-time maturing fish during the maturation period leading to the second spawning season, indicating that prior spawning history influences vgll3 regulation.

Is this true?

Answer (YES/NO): NO